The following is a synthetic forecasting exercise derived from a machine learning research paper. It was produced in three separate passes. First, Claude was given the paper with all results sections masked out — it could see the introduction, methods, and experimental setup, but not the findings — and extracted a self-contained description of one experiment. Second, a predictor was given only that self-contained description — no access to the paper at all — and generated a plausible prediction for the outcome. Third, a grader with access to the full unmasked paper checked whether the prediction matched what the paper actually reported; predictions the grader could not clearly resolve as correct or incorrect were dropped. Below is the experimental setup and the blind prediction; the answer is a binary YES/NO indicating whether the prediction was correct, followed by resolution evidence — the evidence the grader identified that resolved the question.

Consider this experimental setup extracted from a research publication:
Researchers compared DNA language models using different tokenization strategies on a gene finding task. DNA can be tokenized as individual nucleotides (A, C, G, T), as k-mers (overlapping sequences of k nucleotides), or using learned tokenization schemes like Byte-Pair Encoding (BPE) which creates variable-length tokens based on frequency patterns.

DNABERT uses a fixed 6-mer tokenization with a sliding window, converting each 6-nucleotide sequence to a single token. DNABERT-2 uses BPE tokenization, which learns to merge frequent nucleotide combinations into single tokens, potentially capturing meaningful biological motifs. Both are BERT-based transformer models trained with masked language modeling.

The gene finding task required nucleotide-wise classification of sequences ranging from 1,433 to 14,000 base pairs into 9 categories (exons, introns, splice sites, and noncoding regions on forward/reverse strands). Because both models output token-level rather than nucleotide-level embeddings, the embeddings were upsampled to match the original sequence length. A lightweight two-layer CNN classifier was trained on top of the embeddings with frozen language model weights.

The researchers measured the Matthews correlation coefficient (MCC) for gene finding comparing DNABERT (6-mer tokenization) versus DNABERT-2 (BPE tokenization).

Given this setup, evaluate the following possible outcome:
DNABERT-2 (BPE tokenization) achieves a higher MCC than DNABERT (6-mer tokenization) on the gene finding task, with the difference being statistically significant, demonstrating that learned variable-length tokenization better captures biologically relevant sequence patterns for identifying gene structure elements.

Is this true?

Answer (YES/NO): NO